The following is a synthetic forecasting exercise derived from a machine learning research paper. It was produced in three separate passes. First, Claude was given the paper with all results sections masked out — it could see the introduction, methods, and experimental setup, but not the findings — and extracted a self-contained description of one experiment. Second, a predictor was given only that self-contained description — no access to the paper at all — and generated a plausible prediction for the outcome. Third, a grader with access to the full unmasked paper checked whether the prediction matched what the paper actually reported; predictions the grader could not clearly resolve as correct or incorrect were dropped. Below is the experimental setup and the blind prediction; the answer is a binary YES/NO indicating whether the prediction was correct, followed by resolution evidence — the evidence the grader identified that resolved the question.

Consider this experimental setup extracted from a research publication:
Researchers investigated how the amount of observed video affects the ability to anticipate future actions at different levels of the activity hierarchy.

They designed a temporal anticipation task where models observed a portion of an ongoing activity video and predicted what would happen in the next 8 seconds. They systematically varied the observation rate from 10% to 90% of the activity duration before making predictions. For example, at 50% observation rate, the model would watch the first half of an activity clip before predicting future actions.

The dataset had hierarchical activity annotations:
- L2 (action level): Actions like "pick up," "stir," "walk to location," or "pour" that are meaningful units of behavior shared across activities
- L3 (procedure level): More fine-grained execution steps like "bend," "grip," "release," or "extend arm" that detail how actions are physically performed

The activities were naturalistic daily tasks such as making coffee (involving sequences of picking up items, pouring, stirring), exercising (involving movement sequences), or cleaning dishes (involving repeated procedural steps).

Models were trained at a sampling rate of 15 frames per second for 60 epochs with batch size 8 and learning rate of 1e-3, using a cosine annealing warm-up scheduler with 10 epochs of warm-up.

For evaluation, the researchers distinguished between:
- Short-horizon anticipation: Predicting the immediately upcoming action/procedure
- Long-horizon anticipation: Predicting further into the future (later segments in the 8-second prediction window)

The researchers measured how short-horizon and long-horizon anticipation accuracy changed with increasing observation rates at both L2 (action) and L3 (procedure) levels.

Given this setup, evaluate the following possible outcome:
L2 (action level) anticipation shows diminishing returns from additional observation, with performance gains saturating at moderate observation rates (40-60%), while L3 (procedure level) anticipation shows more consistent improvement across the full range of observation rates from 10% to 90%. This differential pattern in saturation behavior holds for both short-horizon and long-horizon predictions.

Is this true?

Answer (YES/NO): NO